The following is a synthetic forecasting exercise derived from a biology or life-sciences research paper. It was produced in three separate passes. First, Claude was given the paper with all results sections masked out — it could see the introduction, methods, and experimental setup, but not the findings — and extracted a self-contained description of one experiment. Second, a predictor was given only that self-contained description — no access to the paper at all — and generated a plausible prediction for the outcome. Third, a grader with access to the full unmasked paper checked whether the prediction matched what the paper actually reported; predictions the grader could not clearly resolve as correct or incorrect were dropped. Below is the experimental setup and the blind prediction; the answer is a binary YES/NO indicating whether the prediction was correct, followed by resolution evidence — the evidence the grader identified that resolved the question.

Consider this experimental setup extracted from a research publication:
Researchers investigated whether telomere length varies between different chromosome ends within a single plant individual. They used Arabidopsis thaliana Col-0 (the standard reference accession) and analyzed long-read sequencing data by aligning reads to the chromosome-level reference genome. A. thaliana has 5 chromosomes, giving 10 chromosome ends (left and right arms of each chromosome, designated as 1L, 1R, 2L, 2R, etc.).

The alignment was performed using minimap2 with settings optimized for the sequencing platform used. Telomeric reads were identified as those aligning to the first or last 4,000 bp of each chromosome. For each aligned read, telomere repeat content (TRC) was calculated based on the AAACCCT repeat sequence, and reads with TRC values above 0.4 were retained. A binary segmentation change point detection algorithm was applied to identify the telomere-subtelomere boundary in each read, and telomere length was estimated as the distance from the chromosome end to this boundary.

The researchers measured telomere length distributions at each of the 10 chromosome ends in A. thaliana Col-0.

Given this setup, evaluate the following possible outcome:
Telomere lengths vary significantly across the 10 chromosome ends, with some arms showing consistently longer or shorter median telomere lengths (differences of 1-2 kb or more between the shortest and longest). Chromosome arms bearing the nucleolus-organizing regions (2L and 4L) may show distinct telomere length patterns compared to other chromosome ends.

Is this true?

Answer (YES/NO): NO